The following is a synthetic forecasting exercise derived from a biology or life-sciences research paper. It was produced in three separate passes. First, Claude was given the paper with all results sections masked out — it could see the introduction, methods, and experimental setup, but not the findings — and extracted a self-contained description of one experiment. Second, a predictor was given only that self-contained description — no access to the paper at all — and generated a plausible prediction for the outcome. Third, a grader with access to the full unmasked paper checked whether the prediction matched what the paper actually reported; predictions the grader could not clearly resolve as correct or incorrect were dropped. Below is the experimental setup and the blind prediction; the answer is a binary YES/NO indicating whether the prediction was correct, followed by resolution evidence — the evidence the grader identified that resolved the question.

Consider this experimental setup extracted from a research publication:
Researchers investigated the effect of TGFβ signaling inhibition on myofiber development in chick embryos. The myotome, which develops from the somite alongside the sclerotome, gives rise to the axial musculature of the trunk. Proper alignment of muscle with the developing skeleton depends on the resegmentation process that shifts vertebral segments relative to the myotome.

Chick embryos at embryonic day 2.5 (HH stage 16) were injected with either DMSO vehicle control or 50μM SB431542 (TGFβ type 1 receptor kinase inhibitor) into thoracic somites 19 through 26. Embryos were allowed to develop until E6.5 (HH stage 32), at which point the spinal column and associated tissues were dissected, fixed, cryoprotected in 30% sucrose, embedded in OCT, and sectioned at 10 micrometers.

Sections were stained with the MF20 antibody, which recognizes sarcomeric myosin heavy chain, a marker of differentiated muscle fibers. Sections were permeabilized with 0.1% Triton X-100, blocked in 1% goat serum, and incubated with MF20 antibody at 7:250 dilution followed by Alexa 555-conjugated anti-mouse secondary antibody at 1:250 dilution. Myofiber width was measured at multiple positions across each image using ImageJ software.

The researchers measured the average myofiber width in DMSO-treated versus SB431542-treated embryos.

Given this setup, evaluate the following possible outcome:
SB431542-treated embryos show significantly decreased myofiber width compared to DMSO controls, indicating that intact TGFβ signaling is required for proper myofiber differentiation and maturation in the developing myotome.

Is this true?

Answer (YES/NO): NO